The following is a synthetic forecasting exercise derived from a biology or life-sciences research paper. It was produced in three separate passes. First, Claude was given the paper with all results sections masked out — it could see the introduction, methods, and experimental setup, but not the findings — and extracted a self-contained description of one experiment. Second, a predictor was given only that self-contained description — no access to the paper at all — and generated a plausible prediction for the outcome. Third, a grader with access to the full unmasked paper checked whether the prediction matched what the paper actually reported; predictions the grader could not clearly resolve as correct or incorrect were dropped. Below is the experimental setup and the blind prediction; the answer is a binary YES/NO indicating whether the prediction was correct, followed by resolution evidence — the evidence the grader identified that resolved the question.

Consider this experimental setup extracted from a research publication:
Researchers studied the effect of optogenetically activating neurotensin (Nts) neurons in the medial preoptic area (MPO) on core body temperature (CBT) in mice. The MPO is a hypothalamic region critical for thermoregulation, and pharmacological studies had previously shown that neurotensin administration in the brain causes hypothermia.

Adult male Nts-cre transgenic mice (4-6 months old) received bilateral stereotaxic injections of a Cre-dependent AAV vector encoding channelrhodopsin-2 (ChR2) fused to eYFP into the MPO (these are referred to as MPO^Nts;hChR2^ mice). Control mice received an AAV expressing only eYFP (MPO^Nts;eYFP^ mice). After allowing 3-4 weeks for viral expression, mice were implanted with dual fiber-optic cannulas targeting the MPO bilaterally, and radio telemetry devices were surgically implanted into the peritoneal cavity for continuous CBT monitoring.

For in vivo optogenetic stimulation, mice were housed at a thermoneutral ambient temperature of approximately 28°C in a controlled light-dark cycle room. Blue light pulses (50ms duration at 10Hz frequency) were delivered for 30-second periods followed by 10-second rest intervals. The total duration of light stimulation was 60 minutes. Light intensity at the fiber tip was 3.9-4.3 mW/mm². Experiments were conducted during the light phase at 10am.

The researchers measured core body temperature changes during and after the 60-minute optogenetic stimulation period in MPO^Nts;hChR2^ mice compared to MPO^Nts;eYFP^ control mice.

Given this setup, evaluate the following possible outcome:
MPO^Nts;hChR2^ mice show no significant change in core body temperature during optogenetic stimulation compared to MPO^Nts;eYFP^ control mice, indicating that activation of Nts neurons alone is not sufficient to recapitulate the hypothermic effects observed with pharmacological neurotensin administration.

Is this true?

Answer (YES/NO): NO